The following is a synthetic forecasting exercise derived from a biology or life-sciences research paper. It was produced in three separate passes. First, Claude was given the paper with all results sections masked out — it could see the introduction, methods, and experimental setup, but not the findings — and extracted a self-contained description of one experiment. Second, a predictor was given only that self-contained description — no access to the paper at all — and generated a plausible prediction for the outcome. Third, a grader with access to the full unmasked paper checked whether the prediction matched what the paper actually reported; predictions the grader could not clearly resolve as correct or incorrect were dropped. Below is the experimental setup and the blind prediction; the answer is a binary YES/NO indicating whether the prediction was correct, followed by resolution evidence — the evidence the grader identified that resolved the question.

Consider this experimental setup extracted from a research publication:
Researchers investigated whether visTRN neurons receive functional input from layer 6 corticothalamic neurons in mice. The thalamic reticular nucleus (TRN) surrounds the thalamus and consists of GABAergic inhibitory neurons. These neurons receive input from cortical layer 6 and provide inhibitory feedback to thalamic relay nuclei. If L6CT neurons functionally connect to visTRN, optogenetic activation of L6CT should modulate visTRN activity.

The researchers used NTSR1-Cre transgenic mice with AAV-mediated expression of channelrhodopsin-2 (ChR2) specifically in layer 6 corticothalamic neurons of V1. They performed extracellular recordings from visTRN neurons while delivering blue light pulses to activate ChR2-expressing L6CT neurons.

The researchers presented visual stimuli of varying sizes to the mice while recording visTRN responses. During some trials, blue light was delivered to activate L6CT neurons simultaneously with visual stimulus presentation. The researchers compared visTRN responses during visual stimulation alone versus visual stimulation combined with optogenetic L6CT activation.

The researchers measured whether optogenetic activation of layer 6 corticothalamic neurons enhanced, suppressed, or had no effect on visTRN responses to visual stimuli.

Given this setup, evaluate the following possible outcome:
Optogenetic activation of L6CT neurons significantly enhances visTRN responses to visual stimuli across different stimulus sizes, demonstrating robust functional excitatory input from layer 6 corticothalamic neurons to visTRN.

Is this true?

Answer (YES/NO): YES